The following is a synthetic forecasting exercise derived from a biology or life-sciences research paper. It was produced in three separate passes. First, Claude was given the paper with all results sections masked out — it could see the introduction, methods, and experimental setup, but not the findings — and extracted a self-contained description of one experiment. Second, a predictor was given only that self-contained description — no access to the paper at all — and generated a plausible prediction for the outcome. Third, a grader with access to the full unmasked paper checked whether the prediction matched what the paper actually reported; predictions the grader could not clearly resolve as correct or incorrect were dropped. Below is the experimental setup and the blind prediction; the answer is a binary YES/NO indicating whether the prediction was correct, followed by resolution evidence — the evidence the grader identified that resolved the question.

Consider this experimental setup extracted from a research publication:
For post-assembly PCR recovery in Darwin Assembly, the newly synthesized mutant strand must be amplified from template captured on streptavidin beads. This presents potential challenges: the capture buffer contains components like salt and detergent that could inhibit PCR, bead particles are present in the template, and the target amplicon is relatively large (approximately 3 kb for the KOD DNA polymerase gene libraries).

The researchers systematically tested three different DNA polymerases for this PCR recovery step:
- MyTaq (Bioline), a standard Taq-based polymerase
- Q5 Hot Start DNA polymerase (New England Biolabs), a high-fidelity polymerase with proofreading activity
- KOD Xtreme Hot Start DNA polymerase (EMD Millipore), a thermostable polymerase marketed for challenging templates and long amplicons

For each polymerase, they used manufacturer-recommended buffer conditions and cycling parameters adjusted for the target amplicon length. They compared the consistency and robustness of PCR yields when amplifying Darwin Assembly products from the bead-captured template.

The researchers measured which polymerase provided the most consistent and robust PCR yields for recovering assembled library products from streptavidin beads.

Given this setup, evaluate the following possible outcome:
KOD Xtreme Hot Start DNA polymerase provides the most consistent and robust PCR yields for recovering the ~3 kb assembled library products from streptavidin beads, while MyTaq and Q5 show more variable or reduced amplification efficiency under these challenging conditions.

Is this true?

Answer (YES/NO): YES